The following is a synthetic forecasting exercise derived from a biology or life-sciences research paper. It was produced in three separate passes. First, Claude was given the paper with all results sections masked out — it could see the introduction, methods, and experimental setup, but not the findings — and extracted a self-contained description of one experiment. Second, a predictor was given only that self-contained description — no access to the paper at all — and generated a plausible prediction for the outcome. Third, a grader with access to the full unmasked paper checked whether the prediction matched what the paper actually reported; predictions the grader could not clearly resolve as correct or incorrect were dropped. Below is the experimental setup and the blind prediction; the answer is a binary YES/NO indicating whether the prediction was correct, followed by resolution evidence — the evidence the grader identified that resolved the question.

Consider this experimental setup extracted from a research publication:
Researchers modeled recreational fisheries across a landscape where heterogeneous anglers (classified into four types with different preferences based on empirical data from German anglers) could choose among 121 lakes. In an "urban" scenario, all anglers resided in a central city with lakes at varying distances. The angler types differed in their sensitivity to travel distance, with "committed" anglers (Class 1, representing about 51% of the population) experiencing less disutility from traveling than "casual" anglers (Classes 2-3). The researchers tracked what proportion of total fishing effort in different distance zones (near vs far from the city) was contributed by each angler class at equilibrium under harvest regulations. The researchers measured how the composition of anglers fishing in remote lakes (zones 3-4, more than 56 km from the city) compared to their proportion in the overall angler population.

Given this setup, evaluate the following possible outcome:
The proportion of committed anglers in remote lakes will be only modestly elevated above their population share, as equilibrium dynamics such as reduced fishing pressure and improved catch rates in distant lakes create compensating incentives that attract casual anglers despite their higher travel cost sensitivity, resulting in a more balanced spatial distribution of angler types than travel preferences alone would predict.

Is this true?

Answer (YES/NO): NO